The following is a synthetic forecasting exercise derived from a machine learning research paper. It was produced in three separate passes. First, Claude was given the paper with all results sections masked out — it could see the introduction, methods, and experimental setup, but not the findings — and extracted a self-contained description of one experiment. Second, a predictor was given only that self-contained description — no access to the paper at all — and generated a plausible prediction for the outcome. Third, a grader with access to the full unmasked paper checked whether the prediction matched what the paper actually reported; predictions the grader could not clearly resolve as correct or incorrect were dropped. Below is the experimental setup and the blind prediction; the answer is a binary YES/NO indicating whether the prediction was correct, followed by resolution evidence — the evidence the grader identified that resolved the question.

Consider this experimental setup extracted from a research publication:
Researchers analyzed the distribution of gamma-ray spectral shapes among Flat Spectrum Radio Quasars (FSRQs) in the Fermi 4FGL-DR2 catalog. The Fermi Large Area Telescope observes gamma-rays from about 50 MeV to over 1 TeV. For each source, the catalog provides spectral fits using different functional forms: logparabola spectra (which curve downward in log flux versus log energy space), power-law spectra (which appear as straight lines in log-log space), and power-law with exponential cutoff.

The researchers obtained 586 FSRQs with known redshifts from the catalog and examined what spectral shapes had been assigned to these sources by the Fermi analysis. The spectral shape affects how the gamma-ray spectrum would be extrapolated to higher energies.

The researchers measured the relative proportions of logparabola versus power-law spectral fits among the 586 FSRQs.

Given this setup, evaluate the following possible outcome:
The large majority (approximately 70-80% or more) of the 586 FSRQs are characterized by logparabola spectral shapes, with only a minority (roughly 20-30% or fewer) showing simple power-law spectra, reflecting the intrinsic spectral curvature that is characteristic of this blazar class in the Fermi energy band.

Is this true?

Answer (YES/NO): NO